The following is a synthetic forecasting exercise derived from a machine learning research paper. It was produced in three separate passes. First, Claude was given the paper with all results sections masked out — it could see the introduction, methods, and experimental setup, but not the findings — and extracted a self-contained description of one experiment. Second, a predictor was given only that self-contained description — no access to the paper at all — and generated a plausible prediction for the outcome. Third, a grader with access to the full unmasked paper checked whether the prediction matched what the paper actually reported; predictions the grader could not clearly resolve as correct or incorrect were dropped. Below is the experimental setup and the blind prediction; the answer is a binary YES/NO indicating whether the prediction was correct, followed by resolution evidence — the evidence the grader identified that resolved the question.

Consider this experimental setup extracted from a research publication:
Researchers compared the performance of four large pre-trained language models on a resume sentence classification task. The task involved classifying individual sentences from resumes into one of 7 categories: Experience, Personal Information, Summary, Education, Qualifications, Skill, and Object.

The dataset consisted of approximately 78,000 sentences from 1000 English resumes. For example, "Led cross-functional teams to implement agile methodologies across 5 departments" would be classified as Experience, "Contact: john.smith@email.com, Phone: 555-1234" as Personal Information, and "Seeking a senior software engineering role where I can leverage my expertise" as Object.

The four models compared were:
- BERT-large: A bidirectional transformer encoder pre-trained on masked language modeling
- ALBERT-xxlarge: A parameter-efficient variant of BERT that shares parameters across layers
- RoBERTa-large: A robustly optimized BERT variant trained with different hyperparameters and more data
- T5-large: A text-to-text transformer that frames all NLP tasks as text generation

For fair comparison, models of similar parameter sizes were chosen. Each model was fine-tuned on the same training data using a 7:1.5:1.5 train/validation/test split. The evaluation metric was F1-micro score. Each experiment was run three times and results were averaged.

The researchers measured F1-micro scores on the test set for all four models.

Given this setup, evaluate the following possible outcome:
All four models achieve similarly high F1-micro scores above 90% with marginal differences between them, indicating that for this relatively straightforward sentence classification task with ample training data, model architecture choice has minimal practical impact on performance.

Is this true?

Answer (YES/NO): NO